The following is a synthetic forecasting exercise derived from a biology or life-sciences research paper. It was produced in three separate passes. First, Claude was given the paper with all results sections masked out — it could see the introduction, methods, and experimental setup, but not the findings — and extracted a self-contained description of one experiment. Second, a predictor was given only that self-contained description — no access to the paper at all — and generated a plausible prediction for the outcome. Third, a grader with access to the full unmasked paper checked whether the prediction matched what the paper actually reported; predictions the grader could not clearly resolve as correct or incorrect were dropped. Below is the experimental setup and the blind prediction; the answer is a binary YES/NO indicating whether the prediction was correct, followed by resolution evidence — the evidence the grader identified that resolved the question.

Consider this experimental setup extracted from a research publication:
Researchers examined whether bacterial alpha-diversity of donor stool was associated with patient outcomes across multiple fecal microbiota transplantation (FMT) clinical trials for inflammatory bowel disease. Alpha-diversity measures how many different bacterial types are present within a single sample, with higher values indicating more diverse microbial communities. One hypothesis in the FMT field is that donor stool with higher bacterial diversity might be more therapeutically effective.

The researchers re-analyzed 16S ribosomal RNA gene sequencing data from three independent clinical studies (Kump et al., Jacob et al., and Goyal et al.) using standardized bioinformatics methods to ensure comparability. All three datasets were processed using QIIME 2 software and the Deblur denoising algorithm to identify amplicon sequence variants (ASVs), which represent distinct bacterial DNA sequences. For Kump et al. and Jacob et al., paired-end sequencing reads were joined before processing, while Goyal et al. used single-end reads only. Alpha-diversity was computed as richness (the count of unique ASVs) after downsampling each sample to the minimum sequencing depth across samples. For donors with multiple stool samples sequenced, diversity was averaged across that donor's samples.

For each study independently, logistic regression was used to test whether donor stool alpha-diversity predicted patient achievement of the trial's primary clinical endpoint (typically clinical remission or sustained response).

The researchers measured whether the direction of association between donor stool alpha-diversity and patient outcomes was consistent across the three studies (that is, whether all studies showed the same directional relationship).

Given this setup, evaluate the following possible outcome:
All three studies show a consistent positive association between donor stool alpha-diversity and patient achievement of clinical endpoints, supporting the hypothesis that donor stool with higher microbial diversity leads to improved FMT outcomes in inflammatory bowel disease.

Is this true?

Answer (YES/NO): NO